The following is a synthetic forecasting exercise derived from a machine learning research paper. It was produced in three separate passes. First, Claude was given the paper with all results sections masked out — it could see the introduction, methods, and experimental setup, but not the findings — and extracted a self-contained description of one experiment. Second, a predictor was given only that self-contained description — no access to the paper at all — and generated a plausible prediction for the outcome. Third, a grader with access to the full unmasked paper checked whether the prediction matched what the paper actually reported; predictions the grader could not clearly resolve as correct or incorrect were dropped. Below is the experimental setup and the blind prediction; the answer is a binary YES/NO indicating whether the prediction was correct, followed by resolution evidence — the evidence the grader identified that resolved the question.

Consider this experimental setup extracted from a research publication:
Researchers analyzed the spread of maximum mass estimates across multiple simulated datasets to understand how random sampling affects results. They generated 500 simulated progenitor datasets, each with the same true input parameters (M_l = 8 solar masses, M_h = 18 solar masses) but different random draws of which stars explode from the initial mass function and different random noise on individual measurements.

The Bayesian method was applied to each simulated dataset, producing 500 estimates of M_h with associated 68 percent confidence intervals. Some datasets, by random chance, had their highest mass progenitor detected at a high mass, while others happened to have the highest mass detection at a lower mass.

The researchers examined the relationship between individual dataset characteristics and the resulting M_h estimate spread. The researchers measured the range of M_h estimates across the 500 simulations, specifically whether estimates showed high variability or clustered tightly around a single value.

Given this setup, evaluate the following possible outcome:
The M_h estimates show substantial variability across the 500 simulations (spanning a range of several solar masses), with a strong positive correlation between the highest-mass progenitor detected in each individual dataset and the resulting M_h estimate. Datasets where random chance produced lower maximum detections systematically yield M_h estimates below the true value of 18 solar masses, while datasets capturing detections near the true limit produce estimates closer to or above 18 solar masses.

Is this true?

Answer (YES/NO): NO